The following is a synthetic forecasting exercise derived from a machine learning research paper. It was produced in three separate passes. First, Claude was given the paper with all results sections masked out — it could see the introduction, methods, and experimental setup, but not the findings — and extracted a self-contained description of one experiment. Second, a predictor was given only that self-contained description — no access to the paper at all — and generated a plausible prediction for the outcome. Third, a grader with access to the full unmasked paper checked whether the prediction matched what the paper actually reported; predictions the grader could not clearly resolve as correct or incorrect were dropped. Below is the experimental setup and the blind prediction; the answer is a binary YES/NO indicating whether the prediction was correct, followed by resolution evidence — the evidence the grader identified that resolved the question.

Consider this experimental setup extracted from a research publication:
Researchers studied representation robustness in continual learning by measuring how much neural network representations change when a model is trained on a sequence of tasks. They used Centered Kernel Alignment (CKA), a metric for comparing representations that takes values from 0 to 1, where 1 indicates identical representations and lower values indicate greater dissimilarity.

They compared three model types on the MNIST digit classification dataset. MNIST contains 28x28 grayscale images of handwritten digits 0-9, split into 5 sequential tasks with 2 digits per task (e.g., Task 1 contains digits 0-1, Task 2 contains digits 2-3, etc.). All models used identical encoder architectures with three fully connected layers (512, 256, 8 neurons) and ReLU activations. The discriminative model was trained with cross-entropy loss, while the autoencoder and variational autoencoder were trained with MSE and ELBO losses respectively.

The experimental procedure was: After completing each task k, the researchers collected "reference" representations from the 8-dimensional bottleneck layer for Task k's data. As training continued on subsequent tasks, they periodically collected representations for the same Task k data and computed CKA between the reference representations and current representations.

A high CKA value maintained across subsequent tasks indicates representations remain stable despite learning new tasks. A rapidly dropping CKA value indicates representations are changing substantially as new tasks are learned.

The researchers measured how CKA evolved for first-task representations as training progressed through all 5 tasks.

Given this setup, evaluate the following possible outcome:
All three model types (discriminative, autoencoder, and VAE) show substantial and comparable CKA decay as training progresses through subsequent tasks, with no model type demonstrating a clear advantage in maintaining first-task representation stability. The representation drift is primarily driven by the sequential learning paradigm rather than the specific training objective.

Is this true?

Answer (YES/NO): NO